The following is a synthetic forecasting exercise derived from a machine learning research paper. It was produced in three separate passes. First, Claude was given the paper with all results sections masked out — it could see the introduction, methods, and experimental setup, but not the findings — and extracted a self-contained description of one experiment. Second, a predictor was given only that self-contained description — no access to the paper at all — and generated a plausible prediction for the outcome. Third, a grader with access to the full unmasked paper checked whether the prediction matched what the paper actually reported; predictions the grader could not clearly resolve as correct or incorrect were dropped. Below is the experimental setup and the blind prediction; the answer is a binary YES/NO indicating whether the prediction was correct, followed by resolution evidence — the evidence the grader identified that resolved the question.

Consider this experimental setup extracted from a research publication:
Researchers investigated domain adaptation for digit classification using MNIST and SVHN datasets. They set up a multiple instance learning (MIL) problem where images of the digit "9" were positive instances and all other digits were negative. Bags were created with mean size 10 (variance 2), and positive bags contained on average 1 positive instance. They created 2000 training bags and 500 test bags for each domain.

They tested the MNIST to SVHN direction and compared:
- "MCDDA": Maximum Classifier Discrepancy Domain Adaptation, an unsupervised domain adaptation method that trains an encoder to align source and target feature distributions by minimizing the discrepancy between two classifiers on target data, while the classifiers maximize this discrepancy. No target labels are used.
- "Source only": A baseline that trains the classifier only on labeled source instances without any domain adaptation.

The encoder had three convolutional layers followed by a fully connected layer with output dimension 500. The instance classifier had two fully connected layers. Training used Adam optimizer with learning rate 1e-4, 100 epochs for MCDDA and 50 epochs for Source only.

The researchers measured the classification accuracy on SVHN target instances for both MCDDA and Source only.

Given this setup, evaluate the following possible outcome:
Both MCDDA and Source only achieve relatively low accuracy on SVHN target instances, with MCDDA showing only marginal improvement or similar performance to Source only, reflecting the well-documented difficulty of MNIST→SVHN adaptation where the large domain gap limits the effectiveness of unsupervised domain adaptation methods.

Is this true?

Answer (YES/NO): NO